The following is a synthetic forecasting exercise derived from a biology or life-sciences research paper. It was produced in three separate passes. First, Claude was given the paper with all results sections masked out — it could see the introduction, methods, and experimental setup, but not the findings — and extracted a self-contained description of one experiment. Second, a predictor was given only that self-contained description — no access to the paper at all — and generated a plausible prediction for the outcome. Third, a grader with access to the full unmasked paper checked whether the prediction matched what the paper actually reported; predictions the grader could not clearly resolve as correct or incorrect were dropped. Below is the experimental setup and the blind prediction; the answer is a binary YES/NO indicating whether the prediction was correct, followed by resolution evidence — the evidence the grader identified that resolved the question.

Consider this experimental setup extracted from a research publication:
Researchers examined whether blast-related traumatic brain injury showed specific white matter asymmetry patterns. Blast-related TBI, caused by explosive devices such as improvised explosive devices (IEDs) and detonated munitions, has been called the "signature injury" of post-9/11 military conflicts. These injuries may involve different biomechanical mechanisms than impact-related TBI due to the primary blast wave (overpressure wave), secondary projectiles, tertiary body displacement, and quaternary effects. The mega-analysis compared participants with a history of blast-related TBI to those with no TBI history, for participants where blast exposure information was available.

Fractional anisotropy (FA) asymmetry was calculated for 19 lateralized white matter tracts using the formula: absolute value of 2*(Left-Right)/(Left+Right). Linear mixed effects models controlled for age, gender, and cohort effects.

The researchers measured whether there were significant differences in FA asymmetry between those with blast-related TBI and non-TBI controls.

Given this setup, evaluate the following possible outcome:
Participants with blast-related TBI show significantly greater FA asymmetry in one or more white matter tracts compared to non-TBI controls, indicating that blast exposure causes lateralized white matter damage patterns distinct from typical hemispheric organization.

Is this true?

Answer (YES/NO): NO